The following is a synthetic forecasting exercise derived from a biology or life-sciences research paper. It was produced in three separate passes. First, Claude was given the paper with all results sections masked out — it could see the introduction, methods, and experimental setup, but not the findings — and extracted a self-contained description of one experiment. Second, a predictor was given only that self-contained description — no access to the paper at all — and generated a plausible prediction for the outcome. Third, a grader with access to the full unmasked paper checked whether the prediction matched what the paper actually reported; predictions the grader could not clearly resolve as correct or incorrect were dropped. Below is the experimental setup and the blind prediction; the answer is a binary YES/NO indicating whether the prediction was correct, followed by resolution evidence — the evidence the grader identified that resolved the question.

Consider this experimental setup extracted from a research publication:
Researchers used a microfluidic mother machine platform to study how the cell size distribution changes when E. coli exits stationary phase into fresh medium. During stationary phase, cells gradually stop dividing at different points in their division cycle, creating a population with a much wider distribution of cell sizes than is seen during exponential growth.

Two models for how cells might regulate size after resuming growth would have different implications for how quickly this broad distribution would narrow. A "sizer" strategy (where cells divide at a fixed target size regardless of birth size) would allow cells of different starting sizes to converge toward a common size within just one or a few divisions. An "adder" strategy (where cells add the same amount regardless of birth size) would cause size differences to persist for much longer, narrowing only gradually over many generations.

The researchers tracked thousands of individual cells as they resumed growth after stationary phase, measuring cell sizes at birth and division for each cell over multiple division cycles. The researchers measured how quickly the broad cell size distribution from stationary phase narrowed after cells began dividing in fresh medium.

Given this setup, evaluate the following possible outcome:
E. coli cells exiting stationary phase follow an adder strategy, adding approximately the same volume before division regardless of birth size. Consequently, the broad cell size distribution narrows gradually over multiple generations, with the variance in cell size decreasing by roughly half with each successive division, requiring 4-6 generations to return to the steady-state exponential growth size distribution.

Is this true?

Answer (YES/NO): NO